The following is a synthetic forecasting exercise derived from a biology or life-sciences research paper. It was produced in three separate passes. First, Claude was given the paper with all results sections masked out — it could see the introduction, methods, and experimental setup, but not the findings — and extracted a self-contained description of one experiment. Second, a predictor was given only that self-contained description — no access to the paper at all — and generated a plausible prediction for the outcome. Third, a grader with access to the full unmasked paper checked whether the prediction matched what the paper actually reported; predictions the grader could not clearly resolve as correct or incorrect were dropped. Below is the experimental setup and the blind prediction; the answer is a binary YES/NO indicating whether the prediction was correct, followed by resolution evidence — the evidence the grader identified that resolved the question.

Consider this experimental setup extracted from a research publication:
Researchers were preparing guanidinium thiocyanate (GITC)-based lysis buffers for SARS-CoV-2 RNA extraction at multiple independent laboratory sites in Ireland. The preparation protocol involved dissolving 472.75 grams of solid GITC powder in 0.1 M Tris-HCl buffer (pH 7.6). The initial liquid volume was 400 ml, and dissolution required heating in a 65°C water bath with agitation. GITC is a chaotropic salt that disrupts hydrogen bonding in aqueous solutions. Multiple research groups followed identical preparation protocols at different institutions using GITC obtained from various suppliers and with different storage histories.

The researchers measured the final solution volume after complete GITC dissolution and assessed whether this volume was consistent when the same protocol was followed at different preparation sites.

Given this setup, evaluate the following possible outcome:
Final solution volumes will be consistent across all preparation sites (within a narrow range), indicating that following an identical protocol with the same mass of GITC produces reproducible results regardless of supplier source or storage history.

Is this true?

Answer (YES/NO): NO